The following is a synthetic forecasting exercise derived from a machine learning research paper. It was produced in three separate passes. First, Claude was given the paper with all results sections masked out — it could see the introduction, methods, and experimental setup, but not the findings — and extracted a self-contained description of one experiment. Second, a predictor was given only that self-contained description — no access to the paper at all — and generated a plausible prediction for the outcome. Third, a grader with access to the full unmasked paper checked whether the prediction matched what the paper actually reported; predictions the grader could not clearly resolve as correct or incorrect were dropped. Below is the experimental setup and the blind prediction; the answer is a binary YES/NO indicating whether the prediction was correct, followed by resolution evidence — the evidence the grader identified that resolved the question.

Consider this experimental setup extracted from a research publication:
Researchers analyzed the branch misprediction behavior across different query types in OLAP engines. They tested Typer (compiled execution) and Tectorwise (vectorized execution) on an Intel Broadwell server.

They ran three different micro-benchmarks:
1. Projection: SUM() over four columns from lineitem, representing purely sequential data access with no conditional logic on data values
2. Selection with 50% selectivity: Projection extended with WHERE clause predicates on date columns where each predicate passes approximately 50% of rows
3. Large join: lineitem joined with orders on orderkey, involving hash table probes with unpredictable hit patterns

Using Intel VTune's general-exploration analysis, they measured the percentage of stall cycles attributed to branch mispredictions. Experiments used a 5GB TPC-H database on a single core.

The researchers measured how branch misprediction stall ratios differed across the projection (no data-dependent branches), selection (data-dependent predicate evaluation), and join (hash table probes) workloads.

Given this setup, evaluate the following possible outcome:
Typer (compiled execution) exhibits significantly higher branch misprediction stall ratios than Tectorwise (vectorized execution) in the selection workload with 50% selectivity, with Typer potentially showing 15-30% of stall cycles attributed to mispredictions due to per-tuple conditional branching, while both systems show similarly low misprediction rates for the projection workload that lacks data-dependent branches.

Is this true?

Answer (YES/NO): NO